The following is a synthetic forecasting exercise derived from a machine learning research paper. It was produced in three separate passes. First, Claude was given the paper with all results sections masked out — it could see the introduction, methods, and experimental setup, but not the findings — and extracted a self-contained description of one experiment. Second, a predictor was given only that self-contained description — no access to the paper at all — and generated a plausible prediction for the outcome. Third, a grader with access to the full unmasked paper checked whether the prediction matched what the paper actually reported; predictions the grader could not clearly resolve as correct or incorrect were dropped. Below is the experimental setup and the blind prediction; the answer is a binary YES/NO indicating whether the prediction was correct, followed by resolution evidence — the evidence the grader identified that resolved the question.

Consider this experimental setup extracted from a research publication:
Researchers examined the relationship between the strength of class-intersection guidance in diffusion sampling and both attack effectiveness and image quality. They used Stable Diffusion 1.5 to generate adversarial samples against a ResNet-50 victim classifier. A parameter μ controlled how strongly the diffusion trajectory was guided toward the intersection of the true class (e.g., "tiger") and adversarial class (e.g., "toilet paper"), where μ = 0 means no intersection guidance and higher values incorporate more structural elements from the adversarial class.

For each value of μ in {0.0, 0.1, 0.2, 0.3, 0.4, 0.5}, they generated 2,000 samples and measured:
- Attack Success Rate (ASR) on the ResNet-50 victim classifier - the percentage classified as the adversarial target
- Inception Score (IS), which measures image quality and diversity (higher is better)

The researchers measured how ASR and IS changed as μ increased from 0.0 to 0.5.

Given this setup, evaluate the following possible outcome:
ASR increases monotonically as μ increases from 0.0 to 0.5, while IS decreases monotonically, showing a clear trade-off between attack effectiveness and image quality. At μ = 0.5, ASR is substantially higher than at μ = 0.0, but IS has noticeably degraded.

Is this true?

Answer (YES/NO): NO